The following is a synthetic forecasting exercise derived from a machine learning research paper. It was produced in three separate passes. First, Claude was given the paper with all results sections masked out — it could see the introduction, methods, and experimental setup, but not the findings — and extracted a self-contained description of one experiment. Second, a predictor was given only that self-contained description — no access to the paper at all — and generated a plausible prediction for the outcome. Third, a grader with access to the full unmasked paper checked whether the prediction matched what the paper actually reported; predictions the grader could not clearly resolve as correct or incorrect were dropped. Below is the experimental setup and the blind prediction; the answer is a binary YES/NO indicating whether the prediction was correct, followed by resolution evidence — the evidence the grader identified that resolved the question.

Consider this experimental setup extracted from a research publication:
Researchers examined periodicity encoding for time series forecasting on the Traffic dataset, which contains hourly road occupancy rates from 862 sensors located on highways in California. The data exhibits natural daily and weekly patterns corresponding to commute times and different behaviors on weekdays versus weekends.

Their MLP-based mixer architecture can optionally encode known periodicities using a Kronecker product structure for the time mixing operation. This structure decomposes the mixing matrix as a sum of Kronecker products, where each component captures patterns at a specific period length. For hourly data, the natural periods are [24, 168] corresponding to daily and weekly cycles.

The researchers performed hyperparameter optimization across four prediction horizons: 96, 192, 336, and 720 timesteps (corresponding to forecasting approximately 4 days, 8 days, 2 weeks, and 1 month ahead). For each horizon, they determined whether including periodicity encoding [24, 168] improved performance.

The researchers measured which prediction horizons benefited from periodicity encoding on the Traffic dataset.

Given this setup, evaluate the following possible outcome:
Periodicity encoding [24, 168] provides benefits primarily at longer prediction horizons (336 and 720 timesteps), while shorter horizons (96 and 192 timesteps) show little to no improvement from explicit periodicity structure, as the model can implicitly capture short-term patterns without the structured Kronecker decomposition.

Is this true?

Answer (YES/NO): NO